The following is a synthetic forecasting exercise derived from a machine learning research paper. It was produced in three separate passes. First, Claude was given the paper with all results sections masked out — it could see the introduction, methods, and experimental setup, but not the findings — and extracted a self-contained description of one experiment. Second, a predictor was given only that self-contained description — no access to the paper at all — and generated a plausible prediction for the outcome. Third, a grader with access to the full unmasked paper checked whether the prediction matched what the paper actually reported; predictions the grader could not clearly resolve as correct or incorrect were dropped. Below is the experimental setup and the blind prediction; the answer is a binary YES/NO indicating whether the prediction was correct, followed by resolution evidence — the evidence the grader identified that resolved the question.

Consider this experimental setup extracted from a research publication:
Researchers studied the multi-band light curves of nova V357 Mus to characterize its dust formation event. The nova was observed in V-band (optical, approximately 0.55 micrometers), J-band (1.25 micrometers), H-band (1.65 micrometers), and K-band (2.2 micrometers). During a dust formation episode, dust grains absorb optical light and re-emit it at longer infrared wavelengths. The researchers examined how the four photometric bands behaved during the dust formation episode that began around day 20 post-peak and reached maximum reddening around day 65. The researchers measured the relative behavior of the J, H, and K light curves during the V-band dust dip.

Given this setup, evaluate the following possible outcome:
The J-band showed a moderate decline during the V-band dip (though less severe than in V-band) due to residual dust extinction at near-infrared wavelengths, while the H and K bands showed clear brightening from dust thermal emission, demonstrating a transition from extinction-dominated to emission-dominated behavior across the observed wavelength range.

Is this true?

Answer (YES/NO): NO